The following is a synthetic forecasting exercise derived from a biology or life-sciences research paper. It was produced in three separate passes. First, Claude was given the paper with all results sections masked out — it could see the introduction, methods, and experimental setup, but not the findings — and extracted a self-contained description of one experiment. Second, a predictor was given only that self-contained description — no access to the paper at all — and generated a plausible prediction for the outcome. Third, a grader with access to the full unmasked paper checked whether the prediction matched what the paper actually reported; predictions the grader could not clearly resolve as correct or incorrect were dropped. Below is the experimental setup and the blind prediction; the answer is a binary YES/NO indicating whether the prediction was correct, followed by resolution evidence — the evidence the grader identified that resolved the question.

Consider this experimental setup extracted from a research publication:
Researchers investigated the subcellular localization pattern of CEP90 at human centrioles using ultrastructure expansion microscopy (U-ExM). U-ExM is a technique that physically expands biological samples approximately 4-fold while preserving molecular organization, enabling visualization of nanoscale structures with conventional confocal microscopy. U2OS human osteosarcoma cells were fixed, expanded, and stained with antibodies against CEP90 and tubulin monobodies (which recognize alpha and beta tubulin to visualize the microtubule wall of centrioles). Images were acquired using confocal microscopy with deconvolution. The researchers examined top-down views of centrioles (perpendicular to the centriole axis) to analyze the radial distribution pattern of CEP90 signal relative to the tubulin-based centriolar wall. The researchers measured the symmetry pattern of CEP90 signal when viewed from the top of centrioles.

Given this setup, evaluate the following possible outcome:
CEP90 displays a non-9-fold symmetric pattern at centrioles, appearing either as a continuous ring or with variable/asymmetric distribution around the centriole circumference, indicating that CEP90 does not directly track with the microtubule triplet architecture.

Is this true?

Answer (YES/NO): NO